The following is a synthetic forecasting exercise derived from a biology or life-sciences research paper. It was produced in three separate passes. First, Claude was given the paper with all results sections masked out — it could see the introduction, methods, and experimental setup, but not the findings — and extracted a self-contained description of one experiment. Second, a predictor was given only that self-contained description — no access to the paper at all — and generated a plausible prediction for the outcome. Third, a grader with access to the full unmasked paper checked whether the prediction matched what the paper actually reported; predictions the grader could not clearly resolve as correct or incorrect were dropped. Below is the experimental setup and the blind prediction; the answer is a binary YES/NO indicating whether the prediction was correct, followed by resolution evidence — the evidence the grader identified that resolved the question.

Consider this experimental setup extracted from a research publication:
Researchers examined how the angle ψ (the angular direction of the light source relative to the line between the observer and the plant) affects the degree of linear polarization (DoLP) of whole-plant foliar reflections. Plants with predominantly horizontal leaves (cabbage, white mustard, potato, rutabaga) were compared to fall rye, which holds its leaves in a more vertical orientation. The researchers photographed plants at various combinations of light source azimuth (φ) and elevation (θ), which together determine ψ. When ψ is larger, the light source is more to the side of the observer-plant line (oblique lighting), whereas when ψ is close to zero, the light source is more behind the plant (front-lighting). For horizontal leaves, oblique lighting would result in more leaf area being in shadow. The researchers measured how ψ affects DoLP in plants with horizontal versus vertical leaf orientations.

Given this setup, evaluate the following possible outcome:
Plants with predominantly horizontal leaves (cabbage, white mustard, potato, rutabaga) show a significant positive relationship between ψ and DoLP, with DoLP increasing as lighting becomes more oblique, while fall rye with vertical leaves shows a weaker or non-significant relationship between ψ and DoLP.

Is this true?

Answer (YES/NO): NO